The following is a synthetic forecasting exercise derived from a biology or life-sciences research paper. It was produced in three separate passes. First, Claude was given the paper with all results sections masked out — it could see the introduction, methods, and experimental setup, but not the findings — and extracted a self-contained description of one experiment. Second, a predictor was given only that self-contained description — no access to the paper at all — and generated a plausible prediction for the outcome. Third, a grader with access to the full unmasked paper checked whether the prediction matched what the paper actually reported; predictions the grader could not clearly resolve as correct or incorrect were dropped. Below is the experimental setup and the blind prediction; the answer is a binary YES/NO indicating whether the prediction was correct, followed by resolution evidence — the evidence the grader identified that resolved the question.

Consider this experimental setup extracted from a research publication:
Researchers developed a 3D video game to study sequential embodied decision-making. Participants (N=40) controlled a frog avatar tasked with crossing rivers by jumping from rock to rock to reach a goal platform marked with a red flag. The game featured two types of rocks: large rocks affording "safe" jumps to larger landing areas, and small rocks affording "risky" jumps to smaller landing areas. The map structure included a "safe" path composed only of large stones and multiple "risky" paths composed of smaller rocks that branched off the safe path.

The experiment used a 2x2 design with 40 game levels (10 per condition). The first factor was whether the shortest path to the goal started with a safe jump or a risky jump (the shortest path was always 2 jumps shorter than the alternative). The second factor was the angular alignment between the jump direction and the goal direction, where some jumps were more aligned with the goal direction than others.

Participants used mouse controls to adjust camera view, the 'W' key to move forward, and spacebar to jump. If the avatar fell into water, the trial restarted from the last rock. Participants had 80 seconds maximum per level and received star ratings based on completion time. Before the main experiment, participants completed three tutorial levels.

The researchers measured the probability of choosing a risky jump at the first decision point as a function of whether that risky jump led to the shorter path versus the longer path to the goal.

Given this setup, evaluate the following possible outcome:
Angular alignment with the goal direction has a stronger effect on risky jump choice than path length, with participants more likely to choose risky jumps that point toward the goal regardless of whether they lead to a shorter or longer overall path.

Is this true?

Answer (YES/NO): NO